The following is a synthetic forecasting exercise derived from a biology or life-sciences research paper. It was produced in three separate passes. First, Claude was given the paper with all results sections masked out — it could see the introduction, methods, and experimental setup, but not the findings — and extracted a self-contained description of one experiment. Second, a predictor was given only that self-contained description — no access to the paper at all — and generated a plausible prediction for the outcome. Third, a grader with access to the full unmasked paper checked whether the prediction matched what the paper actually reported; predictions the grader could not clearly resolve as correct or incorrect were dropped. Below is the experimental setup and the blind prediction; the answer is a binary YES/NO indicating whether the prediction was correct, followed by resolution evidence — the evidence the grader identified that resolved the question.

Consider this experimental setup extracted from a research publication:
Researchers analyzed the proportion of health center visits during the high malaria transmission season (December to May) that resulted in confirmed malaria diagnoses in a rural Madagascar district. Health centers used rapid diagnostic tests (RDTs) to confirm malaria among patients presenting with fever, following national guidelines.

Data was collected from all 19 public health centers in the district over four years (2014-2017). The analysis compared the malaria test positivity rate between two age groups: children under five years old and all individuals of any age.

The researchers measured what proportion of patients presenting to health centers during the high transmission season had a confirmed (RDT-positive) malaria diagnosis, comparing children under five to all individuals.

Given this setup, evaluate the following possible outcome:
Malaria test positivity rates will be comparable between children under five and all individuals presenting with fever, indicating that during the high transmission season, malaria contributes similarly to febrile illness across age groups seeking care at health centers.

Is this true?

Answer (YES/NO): YES